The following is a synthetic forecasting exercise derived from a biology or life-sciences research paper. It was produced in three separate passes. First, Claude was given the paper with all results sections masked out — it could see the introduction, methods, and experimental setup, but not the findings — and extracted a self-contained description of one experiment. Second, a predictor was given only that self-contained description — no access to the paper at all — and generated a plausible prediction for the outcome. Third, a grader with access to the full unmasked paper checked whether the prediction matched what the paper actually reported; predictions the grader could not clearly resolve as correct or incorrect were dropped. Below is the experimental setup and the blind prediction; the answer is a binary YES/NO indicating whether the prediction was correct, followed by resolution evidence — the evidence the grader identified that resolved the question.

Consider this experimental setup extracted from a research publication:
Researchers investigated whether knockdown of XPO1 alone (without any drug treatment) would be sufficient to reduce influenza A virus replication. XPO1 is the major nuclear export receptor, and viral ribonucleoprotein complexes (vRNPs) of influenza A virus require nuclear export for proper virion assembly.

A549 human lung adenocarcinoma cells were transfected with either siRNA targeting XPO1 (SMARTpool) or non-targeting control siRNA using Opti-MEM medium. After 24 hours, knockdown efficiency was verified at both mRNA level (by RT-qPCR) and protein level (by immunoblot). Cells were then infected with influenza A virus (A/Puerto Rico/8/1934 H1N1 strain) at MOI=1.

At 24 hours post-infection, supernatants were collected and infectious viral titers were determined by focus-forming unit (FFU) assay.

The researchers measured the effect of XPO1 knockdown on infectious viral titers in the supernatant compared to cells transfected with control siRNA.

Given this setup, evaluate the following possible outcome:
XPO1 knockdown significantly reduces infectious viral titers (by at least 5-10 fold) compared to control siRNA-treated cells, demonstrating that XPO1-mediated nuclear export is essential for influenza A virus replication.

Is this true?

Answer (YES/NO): YES